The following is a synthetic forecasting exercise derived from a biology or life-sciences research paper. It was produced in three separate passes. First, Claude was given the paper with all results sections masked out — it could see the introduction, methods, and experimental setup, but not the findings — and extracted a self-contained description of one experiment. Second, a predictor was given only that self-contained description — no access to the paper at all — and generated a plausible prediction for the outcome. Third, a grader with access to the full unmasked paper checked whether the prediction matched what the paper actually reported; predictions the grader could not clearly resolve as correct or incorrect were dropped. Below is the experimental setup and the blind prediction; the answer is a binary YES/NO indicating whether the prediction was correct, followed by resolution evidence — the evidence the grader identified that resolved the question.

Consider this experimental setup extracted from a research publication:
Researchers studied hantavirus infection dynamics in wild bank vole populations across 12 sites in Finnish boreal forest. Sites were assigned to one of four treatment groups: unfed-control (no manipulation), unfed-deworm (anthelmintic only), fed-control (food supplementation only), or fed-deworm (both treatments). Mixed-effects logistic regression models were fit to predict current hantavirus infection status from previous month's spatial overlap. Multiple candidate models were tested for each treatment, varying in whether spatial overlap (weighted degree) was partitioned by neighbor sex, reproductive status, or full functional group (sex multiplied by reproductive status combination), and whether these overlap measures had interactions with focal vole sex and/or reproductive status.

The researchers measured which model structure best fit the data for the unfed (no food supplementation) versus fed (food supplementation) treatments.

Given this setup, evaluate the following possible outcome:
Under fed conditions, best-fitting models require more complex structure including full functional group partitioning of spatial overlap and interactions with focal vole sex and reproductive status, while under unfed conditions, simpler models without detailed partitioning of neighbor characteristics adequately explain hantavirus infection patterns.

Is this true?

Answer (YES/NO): NO